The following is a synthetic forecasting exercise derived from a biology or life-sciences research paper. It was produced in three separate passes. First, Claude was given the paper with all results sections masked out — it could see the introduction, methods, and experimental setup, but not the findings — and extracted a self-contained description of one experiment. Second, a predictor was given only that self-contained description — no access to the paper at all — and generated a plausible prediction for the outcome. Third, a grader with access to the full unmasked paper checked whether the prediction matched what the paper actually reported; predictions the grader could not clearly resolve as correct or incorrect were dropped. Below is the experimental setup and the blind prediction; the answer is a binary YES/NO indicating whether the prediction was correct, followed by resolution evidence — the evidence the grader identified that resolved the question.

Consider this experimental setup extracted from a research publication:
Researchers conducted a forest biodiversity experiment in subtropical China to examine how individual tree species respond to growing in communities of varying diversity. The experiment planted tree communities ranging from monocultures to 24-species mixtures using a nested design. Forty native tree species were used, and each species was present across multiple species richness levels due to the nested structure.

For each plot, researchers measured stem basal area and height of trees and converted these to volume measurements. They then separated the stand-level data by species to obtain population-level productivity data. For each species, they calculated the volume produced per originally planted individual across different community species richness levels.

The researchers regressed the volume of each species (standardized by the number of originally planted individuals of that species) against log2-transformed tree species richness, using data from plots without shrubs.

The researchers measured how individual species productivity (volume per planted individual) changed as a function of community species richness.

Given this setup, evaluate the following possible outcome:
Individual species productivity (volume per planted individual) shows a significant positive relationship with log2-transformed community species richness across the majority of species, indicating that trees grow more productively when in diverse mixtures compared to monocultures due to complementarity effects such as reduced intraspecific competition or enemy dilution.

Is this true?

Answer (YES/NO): NO